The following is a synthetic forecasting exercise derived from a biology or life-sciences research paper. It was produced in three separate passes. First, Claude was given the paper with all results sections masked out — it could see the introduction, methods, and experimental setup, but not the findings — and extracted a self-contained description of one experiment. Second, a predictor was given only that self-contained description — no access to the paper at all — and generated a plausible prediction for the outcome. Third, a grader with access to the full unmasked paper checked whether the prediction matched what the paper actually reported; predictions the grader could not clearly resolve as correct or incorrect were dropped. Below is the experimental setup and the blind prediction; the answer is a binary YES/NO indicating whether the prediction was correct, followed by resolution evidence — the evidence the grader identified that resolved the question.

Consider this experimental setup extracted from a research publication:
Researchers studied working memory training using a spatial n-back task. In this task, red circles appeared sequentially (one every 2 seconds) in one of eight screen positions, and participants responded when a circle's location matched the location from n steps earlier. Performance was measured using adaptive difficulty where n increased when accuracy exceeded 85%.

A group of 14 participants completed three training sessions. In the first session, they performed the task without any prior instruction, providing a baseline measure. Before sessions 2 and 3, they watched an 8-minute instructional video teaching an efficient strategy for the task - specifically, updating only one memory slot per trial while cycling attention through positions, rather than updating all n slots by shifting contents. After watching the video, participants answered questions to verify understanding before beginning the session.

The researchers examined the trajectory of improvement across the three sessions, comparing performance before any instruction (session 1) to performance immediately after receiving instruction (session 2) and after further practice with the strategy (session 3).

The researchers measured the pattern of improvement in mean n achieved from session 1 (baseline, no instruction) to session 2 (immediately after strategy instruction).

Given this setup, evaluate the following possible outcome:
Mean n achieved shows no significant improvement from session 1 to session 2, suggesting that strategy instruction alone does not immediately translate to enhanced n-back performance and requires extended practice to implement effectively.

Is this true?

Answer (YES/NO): NO